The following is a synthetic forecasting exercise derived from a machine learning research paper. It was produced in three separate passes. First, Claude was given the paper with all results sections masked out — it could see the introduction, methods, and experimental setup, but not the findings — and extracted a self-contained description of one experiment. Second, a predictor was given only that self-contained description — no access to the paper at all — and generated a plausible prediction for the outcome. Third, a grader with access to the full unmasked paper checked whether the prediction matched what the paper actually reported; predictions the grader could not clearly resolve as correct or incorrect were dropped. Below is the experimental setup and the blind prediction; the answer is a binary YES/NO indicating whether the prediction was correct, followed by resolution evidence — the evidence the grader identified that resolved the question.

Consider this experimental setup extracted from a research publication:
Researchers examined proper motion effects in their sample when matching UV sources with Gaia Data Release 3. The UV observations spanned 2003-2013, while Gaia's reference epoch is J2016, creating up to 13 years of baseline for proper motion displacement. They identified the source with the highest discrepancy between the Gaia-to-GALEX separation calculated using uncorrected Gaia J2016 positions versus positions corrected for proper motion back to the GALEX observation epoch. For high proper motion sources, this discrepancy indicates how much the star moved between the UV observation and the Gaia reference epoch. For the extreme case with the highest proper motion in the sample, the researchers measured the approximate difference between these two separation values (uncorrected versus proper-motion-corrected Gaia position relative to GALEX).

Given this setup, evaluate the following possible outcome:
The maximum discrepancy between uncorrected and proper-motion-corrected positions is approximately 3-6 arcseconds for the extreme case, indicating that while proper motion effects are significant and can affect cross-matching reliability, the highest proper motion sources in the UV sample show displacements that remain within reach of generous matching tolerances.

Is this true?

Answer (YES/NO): NO